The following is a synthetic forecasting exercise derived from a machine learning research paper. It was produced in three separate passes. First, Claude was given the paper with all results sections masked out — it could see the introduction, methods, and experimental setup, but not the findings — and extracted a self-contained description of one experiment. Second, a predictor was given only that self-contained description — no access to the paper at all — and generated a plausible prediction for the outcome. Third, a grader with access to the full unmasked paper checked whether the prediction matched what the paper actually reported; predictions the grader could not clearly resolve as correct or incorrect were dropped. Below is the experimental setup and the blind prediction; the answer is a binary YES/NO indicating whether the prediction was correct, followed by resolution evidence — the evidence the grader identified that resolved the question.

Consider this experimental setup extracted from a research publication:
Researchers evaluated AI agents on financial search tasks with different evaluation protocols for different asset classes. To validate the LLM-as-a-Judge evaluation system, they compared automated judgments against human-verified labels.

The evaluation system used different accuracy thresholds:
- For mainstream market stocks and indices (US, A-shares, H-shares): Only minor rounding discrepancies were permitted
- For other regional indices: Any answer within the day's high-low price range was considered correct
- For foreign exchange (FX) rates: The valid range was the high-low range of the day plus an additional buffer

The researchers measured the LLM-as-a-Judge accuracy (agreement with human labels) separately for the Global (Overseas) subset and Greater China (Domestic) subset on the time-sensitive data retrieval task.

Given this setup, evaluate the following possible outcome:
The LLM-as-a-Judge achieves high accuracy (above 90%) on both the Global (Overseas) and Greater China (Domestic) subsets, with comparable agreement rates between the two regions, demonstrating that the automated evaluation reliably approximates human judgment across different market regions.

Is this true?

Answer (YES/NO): YES